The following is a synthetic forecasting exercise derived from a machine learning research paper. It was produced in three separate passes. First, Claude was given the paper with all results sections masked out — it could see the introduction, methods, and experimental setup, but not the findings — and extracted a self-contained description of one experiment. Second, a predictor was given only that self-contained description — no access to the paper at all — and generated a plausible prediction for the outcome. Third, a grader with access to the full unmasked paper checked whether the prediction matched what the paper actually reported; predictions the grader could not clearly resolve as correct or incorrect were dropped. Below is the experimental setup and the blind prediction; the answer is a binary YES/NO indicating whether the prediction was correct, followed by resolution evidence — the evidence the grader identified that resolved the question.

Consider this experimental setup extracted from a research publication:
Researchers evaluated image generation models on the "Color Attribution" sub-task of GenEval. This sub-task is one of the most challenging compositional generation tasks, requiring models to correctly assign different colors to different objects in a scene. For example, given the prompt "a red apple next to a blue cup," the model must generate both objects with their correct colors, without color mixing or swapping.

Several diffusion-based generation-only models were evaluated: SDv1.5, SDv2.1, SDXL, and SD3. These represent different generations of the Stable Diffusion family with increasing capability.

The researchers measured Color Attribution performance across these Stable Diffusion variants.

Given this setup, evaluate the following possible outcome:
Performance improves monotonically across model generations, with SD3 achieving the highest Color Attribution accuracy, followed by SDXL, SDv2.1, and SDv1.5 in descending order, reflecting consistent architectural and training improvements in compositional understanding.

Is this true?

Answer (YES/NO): YES